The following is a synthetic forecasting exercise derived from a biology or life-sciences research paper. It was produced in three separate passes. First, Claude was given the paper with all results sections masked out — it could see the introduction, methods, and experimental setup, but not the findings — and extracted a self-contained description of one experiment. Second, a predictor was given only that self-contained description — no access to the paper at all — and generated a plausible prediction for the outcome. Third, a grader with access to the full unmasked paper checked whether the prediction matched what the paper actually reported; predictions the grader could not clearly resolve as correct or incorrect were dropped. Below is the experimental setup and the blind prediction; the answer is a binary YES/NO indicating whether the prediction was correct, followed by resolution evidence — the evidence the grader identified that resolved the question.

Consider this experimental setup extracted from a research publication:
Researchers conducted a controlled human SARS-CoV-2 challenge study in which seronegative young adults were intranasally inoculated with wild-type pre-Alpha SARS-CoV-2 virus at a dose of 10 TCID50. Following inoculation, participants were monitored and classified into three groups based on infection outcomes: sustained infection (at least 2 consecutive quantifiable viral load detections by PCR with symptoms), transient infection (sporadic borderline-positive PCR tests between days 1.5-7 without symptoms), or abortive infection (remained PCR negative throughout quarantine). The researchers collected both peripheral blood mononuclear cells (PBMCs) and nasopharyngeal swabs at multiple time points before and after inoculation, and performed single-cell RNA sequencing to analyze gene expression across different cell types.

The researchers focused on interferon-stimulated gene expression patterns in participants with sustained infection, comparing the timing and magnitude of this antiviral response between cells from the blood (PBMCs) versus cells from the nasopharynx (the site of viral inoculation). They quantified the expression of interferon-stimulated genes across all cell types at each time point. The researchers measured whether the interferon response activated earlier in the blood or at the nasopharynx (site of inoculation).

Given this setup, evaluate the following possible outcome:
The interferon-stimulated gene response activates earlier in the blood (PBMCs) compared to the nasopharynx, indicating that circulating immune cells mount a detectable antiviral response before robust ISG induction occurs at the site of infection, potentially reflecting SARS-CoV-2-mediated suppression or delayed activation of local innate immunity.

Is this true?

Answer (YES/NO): YES